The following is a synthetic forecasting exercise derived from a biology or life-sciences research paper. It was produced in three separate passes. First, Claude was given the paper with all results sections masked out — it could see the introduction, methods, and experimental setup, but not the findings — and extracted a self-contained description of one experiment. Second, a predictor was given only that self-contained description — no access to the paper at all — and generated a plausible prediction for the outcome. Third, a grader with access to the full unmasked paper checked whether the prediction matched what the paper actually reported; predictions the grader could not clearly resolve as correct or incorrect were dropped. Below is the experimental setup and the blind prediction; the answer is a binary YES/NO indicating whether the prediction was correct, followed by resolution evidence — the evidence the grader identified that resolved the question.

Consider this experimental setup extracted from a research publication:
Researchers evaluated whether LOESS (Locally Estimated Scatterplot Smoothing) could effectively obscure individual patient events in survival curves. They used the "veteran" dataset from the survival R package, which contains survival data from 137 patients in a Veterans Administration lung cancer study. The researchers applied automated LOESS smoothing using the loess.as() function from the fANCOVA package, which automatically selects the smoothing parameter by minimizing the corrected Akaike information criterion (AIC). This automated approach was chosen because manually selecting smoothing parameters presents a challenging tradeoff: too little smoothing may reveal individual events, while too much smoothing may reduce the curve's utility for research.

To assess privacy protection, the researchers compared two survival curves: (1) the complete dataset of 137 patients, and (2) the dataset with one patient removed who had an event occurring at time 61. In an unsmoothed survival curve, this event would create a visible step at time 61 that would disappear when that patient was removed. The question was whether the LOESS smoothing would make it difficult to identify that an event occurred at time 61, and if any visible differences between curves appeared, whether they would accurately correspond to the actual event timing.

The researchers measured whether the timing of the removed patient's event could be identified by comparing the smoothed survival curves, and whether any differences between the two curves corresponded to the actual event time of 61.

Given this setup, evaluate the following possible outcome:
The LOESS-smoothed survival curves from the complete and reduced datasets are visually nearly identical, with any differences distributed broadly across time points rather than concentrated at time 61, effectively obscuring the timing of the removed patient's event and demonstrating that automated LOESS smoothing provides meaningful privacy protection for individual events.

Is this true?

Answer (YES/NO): NO